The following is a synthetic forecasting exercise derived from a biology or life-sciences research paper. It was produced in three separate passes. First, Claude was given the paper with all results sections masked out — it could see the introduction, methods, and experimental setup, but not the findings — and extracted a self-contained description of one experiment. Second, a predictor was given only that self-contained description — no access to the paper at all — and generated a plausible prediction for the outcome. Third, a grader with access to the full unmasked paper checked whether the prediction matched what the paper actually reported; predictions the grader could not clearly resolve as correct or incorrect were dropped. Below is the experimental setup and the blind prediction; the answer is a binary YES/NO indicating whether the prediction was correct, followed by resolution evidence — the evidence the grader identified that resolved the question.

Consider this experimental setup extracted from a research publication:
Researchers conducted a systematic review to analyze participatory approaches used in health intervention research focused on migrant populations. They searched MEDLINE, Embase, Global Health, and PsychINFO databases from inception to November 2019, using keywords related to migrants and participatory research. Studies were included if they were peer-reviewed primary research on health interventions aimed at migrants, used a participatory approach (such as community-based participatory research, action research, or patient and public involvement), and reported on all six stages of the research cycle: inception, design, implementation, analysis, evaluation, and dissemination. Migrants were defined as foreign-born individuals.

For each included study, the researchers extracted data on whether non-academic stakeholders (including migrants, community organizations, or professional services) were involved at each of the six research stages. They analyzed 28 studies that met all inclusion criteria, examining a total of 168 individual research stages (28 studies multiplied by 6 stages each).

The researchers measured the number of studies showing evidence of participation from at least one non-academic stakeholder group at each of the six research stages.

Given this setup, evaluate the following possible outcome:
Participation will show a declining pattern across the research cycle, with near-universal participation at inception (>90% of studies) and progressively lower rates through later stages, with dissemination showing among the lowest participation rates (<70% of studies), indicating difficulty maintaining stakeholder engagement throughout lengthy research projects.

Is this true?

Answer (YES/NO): NO